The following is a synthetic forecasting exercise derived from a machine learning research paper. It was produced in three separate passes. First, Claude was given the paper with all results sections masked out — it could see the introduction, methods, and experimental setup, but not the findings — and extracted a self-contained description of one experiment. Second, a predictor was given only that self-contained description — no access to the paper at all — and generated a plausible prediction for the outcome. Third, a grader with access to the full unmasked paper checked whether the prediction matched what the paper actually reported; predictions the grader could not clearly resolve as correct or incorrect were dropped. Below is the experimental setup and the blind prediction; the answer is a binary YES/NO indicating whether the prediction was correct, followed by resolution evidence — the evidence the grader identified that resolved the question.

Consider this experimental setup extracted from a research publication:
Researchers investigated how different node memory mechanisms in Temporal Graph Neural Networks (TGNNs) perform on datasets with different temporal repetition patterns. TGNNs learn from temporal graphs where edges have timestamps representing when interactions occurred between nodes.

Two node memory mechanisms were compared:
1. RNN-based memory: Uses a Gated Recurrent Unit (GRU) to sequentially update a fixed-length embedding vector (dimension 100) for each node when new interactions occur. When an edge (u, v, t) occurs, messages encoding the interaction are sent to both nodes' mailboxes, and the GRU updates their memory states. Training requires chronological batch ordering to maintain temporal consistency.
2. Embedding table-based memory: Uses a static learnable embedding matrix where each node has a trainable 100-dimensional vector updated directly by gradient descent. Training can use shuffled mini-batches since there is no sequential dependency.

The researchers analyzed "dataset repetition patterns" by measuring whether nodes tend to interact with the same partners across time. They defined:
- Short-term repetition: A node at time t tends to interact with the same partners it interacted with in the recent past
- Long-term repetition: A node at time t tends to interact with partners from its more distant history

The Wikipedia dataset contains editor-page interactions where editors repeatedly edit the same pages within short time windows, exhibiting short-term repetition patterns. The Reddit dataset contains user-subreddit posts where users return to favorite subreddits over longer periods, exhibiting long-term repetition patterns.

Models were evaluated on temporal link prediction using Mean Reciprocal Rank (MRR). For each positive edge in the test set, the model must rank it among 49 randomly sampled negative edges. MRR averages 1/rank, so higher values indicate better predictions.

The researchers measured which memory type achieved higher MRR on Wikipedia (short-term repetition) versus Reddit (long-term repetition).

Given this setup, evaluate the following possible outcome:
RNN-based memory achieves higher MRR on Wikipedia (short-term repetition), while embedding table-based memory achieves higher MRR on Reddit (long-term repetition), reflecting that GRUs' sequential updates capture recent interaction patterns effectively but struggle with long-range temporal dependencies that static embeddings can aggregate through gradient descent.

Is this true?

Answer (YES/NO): YES